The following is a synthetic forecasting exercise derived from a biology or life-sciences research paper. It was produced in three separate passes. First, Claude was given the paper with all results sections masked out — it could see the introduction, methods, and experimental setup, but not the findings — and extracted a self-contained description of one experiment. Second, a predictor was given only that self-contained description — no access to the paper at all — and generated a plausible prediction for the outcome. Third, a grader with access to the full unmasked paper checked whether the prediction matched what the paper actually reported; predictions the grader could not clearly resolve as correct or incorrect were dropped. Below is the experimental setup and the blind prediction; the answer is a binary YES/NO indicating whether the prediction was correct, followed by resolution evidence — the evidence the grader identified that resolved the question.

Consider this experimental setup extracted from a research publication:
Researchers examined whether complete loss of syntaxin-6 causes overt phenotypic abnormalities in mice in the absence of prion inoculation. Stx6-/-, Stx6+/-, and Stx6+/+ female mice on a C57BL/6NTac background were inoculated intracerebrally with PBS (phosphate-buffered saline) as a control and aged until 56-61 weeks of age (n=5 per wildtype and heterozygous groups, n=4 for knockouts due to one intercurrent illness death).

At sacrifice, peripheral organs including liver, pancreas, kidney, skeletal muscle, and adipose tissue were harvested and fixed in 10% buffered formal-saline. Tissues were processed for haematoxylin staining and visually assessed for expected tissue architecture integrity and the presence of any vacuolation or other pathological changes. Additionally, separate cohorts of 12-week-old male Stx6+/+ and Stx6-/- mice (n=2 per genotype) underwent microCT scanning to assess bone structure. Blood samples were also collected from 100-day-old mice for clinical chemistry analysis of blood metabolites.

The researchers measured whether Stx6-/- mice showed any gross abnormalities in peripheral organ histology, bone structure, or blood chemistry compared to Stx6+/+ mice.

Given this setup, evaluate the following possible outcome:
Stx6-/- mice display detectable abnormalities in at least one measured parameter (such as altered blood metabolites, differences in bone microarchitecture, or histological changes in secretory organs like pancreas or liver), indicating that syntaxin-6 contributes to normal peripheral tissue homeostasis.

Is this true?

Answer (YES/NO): NO